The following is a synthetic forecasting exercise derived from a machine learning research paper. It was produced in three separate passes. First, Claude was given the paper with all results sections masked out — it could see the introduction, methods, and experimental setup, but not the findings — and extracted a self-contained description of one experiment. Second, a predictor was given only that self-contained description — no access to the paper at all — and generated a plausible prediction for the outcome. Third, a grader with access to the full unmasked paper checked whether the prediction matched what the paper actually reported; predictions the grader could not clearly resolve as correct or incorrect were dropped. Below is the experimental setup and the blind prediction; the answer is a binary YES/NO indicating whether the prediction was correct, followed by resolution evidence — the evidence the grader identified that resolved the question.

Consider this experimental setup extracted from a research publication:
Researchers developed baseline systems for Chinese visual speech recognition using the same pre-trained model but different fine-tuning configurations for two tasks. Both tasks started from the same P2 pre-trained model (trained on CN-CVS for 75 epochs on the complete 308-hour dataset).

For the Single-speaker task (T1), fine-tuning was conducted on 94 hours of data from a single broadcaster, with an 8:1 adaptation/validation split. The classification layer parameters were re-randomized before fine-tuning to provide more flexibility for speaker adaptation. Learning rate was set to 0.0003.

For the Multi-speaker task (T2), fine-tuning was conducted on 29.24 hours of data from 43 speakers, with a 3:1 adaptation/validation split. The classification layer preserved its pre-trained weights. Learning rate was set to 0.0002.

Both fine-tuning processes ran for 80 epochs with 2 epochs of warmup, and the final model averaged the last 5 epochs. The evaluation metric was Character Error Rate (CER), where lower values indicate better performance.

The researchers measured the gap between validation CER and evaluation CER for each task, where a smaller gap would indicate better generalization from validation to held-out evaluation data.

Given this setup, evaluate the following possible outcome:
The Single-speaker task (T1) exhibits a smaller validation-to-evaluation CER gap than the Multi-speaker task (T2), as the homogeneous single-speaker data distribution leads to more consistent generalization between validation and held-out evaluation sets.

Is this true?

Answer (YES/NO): NO